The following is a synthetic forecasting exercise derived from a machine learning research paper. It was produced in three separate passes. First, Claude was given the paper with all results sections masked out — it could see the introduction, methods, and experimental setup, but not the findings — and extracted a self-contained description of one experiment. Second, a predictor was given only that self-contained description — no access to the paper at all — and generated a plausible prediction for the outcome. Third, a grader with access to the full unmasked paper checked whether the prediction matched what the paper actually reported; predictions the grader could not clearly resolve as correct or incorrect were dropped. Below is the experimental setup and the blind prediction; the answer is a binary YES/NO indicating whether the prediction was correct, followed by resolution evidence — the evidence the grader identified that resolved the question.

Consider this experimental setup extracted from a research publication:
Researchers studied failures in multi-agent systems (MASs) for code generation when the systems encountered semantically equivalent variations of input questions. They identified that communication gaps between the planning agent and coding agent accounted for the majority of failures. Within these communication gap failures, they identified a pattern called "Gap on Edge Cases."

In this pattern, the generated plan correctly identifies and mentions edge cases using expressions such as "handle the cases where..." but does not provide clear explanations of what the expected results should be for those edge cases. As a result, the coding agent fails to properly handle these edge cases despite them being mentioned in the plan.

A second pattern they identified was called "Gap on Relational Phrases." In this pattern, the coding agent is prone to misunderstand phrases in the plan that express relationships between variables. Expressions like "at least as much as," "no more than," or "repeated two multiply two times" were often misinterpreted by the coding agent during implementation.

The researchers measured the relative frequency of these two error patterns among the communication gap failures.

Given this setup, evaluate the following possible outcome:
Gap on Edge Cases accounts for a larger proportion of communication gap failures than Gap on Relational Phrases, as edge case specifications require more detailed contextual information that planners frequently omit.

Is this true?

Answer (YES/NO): YES